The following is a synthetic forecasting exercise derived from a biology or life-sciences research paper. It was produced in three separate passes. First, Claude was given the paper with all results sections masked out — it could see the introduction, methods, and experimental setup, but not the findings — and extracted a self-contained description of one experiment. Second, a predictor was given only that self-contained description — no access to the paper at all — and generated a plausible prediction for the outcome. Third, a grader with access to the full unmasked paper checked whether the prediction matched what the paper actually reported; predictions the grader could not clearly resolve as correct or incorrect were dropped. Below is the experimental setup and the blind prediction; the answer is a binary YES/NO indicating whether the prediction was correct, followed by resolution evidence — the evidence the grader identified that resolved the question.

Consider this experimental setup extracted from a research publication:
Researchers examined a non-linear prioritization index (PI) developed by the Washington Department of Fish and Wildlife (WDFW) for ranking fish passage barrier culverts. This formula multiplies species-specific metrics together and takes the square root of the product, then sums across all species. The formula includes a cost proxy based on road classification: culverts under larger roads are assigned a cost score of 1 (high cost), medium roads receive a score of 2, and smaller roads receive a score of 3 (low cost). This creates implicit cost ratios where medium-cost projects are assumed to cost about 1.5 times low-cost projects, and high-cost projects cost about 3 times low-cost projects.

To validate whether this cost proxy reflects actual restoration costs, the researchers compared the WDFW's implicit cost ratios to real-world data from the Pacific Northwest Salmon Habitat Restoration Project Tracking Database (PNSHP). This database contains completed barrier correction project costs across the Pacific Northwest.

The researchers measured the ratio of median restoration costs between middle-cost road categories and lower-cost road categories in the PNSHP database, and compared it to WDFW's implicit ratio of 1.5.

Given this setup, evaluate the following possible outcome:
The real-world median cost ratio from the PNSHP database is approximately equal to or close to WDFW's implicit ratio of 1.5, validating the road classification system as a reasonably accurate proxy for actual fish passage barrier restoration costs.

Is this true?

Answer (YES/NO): YES